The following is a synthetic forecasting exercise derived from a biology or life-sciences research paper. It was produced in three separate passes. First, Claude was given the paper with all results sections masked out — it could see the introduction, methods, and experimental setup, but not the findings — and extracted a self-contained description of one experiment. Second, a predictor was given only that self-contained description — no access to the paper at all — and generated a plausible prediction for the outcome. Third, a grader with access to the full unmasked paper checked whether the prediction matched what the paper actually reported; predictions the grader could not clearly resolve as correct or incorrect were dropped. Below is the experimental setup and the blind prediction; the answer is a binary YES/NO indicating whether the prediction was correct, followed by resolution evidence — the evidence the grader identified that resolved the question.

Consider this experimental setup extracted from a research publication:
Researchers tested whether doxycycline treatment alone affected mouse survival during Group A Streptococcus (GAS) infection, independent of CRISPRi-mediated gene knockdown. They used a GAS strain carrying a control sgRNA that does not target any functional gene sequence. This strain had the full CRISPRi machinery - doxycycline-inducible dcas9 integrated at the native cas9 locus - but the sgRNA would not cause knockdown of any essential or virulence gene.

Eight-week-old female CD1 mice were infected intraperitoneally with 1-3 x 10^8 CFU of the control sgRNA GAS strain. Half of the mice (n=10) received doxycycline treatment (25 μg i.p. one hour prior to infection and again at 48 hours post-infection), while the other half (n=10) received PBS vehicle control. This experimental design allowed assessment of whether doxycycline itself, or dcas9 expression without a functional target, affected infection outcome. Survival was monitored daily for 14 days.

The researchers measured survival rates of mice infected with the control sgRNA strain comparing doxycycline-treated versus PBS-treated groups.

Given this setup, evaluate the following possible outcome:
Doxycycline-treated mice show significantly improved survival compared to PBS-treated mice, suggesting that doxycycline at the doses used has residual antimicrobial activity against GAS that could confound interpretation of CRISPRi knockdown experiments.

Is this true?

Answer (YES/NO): NO